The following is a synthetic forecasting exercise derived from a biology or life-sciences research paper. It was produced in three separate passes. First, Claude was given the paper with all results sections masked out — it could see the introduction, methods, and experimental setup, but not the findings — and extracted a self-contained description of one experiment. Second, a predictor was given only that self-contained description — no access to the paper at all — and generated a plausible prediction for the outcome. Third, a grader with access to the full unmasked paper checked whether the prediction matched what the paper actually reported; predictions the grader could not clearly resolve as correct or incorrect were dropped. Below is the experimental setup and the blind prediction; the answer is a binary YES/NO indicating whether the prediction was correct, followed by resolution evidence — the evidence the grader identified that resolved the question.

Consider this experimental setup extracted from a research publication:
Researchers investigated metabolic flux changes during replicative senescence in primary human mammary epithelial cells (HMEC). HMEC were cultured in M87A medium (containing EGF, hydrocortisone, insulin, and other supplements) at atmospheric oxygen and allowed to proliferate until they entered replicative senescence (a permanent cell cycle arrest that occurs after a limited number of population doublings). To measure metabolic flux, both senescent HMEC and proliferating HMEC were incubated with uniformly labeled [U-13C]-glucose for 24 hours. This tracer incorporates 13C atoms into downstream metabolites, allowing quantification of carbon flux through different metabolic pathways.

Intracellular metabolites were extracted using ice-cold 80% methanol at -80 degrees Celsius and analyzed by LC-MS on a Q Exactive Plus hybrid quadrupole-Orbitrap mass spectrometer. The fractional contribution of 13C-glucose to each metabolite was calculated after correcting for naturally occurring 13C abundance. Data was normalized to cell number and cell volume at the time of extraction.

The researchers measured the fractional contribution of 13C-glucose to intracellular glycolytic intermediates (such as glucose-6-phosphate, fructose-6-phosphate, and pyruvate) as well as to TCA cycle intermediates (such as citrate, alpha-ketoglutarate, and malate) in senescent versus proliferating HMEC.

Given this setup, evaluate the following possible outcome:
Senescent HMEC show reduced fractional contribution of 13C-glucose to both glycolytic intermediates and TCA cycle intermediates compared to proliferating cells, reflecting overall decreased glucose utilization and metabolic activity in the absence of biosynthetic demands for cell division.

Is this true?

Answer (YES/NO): NO